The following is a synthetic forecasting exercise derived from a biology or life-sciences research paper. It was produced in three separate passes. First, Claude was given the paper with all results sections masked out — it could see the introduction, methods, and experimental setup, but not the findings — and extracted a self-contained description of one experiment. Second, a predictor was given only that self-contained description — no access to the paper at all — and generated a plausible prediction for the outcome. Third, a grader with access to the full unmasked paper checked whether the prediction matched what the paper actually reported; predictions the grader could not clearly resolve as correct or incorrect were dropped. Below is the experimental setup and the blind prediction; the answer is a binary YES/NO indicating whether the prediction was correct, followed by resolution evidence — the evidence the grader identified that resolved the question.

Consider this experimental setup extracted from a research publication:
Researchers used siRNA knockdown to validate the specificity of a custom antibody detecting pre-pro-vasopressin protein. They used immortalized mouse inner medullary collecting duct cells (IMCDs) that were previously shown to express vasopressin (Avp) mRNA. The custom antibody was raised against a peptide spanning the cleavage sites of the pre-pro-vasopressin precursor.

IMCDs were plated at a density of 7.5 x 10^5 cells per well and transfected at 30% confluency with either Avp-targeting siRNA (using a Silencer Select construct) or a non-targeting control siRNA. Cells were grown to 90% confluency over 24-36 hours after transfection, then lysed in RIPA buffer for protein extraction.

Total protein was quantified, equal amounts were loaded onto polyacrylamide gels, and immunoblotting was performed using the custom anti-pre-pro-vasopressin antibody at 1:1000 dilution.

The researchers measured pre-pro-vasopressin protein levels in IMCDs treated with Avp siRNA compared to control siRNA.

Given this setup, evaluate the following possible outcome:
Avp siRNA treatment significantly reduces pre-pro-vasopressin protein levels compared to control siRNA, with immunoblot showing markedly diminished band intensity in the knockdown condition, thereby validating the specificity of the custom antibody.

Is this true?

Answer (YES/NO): YES